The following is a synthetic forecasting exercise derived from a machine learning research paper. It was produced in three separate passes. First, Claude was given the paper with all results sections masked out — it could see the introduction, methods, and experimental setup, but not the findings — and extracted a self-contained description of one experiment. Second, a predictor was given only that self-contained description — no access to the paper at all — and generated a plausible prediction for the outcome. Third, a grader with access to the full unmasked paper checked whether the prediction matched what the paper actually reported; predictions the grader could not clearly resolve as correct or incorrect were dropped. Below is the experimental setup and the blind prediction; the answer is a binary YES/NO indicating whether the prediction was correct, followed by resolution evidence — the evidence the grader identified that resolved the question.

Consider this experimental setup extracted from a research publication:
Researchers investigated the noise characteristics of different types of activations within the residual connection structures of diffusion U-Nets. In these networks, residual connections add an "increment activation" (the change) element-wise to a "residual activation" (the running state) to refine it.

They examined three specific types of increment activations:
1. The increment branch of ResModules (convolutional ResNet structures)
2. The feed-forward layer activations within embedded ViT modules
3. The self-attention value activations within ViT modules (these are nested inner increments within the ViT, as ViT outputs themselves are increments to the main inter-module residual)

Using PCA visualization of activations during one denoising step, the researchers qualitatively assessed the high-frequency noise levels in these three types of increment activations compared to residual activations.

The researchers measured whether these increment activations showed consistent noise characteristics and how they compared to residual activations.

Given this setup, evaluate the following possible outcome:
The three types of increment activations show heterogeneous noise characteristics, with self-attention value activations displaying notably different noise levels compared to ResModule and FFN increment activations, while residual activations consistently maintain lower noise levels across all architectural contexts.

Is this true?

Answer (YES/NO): YES